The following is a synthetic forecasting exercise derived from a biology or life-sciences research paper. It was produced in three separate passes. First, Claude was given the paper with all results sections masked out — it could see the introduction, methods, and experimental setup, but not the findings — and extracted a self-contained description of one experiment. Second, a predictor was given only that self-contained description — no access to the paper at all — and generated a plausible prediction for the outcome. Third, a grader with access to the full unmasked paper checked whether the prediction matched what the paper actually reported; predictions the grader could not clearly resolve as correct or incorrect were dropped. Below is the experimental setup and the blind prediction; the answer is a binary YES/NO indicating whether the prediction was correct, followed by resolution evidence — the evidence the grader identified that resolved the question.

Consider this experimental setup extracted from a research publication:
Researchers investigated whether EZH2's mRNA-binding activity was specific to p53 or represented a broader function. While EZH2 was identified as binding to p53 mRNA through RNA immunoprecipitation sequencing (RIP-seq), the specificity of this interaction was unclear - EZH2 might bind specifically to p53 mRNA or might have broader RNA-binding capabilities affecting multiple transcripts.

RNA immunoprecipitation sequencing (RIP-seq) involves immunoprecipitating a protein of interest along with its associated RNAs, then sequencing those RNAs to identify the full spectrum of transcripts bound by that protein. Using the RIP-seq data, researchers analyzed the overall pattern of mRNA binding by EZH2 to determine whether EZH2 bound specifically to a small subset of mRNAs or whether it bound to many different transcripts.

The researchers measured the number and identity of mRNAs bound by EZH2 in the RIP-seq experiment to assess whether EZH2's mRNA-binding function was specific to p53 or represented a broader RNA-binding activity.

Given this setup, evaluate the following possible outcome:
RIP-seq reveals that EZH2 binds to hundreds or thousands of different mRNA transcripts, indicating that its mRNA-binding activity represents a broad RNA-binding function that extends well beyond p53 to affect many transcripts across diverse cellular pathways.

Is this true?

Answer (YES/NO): NO